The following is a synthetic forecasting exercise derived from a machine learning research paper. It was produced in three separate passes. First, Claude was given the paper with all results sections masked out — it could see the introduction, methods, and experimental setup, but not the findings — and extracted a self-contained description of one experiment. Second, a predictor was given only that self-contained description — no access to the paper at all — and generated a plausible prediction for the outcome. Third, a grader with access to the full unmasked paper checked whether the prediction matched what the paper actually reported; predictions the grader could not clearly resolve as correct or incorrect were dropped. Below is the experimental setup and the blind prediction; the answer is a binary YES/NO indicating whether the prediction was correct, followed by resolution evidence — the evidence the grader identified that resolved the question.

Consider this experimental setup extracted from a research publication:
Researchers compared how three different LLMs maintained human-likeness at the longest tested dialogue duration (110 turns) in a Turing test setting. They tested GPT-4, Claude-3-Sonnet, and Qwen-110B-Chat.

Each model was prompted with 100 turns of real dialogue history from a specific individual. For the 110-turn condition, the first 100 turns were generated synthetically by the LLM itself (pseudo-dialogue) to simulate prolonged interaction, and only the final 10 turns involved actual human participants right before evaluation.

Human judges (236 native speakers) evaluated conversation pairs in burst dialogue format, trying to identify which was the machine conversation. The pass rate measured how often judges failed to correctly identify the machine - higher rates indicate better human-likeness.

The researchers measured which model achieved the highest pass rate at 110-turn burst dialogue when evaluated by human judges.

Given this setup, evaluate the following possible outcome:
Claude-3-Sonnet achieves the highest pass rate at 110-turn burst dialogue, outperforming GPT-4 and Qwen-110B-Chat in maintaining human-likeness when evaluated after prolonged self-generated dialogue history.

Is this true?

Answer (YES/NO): NO